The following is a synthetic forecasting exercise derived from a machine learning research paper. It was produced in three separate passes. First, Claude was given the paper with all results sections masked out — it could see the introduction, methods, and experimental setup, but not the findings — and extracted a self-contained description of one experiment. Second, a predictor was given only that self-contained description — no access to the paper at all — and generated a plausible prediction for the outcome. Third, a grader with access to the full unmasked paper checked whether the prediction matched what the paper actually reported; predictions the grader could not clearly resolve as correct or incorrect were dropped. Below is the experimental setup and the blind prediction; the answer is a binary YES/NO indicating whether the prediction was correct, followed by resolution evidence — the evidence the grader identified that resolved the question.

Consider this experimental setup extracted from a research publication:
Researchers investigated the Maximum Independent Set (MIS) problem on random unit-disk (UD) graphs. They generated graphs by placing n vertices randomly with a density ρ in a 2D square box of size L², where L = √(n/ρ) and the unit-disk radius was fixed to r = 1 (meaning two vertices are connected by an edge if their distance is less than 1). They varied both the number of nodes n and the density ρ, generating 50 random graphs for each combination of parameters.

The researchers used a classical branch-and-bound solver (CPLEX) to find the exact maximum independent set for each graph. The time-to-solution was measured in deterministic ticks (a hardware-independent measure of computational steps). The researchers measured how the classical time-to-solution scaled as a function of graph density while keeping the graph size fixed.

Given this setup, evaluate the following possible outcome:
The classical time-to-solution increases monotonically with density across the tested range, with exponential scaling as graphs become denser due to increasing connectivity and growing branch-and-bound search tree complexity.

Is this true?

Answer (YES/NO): NO